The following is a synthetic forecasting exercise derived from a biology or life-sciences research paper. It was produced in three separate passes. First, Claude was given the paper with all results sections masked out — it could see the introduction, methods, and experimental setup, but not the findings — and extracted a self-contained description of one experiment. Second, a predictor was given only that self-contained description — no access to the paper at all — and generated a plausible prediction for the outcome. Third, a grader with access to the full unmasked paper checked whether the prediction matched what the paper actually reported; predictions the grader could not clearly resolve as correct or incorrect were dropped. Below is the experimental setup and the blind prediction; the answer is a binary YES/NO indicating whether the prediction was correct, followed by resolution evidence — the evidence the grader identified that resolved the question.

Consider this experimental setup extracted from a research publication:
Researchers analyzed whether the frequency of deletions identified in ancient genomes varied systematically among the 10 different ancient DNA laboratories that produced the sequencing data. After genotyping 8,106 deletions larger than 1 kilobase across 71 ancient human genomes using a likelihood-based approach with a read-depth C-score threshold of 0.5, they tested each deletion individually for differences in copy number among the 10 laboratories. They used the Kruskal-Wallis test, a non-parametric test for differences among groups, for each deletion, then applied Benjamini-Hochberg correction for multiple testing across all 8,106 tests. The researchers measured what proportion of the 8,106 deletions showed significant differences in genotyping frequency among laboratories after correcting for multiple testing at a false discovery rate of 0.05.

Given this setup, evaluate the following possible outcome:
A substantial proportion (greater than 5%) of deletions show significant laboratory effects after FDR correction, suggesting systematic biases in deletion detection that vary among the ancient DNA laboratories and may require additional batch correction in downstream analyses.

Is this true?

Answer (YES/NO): YES